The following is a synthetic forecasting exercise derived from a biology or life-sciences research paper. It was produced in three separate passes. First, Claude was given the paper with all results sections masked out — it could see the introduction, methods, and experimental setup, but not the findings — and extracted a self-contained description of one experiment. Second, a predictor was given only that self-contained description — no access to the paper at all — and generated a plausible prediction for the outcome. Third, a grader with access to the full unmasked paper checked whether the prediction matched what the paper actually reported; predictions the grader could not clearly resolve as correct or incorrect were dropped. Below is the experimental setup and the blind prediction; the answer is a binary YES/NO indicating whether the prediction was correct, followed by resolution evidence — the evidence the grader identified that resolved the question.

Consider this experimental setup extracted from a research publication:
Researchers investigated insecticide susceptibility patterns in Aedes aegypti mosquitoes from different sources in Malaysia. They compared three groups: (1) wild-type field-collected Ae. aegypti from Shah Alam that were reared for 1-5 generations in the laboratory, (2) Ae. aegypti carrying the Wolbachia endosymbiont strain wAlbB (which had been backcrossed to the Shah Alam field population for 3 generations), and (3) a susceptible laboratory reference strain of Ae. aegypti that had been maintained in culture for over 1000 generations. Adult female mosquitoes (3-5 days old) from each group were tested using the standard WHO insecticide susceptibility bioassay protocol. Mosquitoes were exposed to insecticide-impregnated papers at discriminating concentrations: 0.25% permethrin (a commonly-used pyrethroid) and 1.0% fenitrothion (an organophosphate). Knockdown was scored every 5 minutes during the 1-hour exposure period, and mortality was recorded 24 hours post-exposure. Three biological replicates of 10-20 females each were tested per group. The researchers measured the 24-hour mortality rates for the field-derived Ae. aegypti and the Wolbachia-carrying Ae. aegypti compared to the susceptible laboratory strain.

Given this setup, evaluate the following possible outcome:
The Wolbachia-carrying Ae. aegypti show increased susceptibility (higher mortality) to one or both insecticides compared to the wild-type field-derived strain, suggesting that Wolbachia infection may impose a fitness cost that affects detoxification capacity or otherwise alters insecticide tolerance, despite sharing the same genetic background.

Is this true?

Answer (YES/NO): NO